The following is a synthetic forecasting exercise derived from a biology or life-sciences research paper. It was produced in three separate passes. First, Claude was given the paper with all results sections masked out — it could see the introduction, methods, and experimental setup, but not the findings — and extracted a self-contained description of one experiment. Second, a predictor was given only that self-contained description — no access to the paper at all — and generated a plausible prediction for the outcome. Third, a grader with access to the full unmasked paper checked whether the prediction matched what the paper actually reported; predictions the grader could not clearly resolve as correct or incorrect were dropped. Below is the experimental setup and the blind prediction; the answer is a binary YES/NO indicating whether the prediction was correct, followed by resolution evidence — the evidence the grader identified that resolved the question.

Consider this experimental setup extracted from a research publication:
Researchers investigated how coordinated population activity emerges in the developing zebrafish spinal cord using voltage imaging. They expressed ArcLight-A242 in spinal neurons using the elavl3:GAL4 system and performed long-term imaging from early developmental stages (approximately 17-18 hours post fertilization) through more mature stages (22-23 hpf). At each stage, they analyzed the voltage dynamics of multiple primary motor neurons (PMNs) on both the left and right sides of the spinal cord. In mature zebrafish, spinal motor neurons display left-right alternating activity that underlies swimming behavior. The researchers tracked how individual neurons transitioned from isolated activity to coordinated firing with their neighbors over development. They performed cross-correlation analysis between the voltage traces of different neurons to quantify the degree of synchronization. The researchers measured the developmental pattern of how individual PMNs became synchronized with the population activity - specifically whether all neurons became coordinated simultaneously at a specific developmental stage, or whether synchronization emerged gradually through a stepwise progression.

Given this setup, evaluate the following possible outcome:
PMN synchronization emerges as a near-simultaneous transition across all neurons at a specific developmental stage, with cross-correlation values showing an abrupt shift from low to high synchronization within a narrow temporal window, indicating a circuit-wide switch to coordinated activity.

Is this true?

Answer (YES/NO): NO